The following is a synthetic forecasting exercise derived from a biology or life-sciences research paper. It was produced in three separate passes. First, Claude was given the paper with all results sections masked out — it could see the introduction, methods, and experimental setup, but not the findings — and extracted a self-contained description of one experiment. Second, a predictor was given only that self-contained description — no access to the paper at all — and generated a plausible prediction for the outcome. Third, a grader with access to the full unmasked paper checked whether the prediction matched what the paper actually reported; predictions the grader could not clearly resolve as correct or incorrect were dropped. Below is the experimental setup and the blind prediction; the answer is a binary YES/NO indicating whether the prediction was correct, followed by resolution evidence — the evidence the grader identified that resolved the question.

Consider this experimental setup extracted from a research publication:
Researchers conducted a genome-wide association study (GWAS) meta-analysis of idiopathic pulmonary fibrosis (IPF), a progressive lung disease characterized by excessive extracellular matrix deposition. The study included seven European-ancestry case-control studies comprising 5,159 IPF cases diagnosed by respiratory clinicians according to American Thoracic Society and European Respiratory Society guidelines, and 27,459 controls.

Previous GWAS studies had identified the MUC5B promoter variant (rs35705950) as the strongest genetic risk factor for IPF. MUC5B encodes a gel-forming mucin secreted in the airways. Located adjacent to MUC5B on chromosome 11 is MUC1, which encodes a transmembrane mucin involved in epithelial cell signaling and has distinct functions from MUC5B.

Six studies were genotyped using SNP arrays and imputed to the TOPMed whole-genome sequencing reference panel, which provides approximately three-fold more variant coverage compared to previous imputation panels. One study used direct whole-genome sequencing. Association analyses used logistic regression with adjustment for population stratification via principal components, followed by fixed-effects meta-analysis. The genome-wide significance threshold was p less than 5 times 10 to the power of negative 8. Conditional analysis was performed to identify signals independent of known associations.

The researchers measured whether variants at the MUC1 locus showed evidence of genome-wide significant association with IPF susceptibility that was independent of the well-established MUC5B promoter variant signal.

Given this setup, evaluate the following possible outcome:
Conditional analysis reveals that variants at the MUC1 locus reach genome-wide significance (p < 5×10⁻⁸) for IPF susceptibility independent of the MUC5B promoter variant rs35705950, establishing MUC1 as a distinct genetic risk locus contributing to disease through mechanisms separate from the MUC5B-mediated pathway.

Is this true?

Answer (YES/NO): YES